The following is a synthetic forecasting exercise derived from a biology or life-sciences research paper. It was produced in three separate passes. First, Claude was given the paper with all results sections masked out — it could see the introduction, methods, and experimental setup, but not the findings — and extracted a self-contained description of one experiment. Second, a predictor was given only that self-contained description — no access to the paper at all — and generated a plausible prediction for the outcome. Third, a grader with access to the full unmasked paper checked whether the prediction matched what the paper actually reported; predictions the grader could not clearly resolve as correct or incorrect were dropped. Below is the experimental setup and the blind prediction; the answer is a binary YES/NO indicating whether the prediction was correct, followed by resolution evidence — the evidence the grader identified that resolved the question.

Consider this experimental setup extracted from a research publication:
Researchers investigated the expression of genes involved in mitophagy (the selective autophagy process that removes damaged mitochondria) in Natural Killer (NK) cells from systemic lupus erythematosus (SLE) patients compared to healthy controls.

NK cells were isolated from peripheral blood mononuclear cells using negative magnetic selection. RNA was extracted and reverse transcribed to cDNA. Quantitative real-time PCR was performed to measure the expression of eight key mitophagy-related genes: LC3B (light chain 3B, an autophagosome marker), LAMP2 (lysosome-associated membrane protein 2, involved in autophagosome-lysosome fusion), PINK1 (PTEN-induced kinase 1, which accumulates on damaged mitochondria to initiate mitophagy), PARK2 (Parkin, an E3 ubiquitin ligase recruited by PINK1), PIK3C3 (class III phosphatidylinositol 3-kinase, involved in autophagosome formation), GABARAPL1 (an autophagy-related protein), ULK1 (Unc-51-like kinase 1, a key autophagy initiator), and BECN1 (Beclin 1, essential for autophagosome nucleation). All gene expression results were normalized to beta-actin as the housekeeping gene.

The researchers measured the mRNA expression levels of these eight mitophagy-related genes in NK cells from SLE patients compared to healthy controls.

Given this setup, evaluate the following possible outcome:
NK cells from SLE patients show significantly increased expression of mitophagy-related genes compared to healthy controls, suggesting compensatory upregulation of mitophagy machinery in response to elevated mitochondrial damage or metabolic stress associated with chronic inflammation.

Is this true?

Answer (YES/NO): NO